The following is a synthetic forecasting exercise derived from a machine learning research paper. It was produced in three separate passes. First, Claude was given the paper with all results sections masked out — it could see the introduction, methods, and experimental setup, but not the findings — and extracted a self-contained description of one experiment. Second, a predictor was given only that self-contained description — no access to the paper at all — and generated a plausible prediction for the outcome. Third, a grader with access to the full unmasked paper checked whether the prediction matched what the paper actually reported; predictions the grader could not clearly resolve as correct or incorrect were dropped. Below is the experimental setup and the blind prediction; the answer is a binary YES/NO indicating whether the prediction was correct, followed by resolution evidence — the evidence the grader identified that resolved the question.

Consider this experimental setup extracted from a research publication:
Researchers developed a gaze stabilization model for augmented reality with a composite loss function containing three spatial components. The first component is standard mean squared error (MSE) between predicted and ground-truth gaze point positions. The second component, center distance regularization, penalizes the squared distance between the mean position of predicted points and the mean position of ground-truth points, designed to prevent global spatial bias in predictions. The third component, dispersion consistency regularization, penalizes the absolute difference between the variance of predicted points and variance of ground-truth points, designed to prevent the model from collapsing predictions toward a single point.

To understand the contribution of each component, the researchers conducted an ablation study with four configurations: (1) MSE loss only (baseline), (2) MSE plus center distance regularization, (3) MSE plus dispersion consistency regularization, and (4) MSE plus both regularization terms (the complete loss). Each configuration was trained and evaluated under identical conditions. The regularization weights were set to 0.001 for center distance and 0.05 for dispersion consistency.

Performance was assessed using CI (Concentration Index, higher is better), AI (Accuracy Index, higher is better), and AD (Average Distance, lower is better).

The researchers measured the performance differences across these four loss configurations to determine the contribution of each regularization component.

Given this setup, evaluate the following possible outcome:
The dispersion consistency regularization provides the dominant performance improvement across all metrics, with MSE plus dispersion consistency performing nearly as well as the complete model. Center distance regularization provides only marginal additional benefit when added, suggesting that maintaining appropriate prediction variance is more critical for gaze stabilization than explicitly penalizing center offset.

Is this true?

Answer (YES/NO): NO